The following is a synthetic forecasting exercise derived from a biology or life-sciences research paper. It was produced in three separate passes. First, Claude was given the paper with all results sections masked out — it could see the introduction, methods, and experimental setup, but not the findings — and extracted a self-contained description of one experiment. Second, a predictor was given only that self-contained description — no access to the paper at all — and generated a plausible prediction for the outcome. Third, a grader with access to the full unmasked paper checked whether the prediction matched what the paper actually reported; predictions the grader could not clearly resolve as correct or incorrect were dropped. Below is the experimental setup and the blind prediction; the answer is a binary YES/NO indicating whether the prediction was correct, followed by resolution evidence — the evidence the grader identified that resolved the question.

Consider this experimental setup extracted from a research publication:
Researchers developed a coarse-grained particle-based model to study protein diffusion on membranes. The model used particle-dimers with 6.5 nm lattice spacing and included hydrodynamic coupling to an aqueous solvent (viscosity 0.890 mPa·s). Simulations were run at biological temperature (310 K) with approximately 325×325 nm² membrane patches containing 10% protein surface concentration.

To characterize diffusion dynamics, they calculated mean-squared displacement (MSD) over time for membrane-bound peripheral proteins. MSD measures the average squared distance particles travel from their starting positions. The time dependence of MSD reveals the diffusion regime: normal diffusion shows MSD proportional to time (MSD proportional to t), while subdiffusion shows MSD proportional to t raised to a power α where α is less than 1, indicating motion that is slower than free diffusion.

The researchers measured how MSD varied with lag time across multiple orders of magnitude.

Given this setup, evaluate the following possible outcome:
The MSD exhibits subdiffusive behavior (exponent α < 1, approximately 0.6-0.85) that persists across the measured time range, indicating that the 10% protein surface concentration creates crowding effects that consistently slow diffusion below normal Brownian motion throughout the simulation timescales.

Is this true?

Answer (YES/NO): NO